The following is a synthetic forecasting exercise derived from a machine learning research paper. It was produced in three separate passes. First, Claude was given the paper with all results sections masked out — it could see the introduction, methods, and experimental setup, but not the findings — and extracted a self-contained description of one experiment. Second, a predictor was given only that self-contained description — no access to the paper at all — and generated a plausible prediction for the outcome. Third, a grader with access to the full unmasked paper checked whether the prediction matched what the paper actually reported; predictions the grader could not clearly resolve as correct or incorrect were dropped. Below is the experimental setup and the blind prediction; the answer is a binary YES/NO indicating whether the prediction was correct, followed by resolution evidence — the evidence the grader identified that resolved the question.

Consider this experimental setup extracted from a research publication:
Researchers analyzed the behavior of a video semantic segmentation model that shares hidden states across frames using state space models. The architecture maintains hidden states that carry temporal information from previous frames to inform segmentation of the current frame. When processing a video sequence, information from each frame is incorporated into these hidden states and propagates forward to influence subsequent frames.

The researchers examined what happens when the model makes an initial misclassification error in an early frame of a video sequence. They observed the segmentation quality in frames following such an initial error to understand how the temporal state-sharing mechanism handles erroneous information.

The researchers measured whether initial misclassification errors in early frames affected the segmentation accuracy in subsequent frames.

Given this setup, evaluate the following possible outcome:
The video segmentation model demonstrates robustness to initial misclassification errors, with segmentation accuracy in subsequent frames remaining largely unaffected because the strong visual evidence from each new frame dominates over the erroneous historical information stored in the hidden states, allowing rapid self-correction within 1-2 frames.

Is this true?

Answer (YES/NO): NO